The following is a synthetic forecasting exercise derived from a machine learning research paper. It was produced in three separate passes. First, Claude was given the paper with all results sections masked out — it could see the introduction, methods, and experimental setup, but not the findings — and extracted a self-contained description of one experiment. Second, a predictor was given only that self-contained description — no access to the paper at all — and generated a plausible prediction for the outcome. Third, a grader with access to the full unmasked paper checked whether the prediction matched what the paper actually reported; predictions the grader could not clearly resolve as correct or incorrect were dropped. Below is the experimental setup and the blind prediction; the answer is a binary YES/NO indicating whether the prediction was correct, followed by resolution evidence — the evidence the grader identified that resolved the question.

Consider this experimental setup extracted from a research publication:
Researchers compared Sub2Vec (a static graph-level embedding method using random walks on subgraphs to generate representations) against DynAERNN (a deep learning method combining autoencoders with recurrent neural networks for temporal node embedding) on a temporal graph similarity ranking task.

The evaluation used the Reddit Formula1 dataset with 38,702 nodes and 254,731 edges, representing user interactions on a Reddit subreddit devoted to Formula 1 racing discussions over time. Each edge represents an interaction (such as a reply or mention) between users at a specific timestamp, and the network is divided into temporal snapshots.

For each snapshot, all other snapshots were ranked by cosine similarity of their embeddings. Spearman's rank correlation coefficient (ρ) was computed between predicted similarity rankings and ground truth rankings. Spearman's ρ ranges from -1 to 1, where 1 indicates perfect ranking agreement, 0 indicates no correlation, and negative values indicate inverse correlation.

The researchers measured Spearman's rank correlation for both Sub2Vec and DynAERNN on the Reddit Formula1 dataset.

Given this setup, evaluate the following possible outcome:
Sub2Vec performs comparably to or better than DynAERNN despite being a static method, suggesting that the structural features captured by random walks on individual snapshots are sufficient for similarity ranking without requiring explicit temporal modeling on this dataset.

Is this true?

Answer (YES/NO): NO